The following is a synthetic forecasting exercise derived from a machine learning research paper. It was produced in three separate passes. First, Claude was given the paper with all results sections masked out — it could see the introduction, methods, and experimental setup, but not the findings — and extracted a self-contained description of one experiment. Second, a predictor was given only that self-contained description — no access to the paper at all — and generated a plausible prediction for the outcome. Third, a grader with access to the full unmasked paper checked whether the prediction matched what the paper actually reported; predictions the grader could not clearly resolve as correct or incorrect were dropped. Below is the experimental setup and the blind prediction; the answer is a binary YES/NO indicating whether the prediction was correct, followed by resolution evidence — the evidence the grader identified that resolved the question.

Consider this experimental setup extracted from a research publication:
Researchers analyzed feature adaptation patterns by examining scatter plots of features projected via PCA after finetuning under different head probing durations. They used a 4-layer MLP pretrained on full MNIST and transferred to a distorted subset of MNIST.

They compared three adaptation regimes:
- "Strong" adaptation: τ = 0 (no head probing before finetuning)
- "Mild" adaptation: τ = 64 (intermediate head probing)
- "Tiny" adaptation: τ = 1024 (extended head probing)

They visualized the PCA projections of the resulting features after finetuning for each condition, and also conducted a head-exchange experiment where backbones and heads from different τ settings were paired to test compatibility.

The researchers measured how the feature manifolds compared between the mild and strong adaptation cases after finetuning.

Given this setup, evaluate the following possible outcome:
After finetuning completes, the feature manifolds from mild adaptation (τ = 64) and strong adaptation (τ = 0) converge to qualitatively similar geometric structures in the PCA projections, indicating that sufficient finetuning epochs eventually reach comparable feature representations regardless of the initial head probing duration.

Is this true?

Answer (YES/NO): NO